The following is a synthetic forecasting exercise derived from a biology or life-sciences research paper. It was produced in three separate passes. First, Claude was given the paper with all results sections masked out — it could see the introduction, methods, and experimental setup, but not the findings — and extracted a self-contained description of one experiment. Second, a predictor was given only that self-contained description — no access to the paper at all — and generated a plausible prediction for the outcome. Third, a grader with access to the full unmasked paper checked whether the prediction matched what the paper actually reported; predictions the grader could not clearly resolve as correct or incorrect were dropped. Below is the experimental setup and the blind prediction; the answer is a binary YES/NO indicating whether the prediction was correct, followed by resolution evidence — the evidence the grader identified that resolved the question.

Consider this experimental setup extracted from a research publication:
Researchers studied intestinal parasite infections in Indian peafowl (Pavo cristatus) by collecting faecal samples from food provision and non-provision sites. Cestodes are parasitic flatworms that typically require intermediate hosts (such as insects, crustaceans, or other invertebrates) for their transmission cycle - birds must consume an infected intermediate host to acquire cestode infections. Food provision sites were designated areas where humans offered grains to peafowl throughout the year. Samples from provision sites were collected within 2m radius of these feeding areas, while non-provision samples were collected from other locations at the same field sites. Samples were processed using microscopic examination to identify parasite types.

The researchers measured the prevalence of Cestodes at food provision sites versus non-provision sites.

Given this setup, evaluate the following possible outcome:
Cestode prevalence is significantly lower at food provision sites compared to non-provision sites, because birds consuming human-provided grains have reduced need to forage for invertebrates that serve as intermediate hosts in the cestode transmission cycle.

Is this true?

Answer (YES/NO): NO